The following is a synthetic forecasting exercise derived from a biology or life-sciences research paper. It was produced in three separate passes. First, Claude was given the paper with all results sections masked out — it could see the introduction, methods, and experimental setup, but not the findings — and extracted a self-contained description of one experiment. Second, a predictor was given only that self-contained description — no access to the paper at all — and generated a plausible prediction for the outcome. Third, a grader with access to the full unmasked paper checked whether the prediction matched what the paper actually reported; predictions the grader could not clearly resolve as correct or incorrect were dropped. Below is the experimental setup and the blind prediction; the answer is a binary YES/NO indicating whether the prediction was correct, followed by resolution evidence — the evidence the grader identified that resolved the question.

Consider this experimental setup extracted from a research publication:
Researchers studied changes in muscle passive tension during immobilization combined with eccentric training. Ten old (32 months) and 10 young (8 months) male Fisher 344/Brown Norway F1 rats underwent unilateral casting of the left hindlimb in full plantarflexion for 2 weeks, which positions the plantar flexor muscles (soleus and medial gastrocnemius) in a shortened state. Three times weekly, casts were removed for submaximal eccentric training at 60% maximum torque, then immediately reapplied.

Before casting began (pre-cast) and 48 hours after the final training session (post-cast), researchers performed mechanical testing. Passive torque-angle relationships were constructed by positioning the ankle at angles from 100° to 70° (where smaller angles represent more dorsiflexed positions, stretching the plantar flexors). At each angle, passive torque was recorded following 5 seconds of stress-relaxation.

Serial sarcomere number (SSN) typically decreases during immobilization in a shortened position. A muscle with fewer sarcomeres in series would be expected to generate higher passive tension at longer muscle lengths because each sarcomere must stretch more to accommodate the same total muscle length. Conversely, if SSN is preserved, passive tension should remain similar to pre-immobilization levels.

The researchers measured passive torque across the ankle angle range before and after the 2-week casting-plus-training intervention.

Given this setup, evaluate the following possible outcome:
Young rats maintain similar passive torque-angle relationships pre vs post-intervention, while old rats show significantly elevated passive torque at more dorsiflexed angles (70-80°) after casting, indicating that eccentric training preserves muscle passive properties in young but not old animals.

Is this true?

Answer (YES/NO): NO